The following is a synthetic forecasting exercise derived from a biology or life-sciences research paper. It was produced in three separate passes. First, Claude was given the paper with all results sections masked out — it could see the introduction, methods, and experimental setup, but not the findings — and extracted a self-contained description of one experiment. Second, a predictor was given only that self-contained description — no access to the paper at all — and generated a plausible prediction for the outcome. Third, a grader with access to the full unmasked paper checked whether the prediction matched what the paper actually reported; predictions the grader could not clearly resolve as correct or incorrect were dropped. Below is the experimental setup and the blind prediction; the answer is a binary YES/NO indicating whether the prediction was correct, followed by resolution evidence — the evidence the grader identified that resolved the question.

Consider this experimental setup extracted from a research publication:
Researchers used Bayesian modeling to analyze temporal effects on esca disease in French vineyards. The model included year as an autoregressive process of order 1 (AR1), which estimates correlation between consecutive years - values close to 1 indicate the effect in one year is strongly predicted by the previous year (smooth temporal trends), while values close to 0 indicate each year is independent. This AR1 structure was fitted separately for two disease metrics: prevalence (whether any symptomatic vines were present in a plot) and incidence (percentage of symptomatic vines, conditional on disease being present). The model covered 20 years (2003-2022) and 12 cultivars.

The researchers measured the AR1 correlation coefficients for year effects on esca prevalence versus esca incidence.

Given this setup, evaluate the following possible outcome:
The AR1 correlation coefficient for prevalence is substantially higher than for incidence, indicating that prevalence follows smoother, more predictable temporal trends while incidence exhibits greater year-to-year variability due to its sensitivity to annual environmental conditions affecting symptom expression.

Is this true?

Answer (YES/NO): YES